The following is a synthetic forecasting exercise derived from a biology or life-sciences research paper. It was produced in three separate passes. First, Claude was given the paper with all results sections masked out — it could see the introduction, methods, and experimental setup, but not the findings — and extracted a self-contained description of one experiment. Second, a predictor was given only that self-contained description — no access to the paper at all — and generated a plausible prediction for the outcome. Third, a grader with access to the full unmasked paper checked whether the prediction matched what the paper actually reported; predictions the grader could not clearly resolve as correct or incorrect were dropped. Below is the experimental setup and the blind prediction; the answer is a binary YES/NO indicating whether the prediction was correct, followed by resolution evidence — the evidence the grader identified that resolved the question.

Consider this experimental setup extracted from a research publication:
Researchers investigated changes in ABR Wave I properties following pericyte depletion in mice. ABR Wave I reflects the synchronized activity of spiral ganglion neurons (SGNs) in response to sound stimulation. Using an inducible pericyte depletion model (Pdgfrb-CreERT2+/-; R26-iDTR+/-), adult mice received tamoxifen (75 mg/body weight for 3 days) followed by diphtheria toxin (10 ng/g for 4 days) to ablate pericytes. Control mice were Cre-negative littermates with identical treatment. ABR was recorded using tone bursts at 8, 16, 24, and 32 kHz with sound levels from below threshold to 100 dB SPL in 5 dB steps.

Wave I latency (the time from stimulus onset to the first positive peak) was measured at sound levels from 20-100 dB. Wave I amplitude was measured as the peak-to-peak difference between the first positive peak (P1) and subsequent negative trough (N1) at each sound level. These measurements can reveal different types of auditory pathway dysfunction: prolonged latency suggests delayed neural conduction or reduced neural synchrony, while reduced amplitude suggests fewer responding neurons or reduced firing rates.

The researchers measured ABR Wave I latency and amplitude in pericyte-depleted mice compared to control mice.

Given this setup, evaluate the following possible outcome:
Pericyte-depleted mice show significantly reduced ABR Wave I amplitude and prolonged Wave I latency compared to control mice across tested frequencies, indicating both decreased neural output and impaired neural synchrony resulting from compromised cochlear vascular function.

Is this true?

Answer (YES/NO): YES